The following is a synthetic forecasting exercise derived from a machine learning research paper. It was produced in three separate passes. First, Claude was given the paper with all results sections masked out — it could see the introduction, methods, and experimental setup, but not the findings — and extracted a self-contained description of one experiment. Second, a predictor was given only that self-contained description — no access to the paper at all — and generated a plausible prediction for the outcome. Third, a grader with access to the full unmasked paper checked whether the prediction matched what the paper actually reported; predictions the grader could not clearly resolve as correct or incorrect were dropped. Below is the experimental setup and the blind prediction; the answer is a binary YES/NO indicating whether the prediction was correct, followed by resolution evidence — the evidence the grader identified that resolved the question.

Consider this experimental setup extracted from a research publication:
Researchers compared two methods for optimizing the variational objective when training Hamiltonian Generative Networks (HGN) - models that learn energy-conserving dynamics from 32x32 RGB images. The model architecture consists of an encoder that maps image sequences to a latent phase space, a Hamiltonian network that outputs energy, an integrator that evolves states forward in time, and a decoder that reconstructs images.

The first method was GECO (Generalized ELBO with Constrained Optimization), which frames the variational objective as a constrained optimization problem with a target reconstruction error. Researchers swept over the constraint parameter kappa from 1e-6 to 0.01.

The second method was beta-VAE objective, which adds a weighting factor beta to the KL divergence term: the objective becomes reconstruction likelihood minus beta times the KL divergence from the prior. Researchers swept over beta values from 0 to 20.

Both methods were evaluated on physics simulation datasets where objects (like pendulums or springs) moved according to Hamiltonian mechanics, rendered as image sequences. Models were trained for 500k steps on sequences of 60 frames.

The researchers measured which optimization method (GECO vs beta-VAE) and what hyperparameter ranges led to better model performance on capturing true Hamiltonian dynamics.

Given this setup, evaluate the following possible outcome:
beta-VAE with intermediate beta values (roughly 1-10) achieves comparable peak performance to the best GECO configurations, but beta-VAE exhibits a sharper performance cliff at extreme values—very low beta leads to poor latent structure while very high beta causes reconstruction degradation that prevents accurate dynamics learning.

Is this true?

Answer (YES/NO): NO